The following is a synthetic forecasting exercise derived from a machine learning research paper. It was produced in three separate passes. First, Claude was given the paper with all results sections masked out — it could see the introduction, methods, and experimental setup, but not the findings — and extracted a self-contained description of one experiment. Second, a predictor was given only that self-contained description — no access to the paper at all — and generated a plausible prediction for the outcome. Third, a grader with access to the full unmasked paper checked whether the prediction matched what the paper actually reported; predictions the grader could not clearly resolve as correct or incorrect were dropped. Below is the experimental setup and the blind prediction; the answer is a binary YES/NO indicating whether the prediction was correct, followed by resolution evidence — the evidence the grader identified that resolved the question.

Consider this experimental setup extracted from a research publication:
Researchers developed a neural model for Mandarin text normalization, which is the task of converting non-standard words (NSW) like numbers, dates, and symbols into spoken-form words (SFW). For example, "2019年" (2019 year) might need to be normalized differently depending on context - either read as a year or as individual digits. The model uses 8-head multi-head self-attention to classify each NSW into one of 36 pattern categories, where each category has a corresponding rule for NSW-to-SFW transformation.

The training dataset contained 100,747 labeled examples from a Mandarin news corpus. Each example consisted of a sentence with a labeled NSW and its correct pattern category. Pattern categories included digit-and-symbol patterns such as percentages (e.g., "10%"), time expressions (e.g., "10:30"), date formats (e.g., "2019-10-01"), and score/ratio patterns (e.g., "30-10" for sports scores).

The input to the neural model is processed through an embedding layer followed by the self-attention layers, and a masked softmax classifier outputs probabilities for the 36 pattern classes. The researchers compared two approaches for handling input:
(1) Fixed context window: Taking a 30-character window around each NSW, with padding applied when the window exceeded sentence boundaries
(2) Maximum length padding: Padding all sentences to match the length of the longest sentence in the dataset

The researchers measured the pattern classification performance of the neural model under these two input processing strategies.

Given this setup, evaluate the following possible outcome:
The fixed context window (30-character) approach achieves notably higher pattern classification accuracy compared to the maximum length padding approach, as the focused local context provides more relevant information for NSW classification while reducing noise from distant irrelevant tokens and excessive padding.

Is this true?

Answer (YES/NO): NO